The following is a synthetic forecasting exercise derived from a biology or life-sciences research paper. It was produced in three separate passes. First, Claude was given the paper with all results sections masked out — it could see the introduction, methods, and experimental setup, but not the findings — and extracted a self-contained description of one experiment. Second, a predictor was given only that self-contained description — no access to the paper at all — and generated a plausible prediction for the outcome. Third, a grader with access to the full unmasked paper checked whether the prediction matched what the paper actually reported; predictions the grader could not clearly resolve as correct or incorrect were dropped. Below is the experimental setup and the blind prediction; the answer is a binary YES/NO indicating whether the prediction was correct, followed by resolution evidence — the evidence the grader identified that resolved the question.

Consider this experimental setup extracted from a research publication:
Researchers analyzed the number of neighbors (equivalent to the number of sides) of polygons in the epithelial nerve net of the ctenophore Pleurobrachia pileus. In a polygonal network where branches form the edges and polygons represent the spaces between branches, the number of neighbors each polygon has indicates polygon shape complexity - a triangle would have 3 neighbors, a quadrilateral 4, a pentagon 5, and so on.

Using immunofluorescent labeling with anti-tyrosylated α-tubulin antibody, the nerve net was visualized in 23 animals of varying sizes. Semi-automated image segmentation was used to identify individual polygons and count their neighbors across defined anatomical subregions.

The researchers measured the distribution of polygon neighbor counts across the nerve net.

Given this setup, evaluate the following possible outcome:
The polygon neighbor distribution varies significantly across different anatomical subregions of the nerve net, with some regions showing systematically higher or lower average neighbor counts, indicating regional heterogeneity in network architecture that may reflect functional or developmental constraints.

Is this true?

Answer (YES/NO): NO